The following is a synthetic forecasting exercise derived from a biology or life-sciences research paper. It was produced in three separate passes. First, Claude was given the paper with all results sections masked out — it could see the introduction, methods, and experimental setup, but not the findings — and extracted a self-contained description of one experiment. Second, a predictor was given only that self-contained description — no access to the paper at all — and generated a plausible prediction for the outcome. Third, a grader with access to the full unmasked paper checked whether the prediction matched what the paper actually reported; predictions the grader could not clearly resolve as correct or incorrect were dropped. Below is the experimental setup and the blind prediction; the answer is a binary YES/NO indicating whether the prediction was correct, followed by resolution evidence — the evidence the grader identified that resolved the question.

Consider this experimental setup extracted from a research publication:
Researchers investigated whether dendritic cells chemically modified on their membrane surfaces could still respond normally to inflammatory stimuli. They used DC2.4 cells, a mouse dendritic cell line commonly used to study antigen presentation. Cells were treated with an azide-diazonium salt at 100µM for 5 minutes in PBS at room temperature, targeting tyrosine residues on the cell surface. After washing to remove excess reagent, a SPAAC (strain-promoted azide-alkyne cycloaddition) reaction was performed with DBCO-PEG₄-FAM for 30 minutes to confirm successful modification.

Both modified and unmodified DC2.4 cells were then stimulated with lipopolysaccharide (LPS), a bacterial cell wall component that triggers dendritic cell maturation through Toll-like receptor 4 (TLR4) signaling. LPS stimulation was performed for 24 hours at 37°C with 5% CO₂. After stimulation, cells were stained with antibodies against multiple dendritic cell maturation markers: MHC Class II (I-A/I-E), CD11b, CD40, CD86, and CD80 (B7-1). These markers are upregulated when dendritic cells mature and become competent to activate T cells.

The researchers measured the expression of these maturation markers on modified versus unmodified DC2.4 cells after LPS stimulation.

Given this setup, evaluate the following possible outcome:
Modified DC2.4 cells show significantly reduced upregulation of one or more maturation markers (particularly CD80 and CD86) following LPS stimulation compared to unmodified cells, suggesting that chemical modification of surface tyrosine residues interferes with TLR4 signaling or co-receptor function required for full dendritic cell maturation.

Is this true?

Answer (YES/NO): NO